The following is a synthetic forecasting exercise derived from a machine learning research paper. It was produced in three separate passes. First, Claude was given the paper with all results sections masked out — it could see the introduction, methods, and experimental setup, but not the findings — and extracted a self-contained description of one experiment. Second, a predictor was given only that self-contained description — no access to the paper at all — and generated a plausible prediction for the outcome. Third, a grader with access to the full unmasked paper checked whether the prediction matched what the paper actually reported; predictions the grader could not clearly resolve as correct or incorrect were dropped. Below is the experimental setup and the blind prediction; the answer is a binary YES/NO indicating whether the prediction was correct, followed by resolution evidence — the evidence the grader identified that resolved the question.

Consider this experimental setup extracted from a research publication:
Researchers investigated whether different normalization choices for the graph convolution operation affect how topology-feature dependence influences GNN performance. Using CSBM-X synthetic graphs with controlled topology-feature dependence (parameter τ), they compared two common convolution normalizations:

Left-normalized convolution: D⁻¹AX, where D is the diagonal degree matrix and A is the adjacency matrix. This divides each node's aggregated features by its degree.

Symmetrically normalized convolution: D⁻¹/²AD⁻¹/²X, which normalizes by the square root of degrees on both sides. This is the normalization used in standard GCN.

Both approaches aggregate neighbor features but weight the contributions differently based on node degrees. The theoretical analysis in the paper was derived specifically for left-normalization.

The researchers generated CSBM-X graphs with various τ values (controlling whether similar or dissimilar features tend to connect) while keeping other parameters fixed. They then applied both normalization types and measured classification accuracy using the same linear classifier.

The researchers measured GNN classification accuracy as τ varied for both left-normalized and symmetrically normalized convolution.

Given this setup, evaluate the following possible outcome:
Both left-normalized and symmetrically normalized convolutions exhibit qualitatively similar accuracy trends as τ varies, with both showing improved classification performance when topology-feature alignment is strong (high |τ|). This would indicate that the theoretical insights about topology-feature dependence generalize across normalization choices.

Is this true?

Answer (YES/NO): NO